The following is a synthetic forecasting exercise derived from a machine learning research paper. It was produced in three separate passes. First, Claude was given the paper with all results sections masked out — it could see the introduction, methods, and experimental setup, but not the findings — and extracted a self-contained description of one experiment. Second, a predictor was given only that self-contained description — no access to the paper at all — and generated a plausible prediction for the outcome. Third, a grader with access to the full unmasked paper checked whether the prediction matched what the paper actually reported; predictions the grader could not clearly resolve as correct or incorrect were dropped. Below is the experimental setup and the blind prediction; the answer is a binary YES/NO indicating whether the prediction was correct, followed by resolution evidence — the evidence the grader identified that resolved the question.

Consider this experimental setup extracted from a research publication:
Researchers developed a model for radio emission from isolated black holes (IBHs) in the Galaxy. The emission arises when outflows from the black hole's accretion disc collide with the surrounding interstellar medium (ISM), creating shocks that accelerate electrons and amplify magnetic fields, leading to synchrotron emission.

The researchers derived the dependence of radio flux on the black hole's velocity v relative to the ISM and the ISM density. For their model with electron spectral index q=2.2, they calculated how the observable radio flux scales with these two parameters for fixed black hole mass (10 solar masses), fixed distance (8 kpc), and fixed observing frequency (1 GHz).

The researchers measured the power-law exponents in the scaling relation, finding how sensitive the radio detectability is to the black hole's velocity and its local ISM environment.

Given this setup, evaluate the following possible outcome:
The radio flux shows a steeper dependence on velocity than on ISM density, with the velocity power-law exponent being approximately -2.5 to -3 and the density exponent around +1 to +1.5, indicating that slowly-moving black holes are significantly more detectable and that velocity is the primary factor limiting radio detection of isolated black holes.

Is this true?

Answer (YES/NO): NO